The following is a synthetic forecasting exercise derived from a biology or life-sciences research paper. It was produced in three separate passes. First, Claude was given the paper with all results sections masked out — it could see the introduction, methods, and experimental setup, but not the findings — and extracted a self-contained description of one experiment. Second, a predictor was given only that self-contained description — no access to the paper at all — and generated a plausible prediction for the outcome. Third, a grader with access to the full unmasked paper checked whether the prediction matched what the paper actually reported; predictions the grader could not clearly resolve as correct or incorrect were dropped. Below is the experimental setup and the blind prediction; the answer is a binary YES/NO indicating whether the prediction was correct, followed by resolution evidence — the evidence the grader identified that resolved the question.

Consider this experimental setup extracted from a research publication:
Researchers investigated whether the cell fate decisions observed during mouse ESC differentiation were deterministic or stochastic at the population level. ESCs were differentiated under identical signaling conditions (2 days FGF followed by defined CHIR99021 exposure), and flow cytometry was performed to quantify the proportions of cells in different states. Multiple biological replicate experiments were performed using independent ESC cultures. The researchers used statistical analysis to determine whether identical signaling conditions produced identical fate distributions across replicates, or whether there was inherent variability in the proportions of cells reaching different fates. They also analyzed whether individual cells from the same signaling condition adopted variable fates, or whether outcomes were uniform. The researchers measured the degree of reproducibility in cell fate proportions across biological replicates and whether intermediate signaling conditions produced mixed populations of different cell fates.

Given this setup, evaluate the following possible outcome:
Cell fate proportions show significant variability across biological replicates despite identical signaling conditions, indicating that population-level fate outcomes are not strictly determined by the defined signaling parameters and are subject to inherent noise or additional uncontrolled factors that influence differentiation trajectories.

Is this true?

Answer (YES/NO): NO